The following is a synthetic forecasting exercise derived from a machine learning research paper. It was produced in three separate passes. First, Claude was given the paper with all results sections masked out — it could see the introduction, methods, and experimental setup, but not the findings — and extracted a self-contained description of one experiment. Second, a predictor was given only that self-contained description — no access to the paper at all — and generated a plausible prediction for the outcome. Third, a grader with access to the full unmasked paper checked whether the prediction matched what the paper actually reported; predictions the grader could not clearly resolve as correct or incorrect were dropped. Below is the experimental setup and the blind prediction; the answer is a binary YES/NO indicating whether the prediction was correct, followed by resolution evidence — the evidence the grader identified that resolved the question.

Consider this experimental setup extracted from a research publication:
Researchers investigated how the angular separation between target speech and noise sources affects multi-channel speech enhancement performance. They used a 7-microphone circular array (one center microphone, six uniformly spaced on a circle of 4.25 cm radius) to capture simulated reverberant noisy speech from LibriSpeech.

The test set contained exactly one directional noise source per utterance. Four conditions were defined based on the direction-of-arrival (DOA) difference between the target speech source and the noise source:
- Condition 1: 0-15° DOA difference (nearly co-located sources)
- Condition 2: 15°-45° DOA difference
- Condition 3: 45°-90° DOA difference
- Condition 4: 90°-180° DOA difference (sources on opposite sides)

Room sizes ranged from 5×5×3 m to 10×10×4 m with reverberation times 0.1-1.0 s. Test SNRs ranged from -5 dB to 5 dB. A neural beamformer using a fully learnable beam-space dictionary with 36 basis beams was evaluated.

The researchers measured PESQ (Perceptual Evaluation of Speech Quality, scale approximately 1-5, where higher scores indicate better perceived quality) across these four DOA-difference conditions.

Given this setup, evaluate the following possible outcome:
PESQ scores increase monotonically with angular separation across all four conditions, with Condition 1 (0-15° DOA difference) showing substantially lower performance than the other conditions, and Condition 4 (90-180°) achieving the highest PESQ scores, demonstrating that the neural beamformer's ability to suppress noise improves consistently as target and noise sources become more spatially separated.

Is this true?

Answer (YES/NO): NO